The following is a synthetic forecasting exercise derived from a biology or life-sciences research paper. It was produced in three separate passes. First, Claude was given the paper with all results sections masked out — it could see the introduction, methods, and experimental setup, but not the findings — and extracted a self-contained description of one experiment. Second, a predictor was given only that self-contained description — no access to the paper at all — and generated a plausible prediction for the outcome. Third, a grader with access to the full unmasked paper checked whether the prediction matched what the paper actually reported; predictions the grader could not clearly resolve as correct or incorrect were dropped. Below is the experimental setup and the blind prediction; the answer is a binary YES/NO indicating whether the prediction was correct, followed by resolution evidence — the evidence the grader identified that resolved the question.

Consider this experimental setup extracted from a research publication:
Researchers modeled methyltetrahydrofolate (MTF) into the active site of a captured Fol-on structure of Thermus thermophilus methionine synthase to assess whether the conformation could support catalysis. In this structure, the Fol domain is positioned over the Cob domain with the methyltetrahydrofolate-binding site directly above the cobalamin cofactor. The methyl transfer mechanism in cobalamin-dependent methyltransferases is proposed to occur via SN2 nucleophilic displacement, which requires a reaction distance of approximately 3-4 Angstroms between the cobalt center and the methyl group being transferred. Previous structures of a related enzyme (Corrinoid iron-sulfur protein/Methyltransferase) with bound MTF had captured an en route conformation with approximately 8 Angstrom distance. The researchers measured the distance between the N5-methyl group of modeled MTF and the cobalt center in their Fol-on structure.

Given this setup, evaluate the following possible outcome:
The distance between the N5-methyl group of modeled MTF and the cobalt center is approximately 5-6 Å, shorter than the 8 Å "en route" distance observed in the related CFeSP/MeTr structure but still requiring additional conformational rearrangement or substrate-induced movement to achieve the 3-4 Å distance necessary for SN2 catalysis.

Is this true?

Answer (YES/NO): NO